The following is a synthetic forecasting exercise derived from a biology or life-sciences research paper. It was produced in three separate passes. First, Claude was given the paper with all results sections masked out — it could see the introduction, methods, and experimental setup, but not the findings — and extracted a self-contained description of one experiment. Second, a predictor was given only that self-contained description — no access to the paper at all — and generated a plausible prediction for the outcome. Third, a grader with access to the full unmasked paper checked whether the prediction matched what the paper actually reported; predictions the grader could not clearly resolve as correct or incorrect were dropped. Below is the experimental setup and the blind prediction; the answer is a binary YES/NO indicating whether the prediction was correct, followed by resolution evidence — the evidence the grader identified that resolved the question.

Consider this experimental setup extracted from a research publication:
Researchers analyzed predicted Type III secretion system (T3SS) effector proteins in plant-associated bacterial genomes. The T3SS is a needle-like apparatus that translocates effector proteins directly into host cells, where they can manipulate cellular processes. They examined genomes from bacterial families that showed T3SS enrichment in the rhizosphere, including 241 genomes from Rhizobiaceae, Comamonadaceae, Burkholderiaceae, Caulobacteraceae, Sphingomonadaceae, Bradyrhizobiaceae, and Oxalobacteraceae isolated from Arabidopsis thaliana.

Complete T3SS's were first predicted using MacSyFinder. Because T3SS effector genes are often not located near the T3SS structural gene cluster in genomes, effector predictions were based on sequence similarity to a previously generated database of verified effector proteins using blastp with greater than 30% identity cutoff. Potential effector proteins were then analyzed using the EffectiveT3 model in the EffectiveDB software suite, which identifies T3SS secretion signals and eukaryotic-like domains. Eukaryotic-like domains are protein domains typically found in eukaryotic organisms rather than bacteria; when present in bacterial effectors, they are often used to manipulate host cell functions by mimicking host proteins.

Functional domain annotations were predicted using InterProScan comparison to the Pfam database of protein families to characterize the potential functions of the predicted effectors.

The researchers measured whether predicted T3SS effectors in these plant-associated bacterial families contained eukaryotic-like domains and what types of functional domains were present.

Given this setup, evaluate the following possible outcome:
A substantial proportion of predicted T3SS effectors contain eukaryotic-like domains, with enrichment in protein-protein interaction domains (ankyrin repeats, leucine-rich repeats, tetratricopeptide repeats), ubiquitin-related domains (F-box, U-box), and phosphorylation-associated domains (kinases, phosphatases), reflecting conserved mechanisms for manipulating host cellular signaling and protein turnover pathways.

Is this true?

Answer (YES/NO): NO